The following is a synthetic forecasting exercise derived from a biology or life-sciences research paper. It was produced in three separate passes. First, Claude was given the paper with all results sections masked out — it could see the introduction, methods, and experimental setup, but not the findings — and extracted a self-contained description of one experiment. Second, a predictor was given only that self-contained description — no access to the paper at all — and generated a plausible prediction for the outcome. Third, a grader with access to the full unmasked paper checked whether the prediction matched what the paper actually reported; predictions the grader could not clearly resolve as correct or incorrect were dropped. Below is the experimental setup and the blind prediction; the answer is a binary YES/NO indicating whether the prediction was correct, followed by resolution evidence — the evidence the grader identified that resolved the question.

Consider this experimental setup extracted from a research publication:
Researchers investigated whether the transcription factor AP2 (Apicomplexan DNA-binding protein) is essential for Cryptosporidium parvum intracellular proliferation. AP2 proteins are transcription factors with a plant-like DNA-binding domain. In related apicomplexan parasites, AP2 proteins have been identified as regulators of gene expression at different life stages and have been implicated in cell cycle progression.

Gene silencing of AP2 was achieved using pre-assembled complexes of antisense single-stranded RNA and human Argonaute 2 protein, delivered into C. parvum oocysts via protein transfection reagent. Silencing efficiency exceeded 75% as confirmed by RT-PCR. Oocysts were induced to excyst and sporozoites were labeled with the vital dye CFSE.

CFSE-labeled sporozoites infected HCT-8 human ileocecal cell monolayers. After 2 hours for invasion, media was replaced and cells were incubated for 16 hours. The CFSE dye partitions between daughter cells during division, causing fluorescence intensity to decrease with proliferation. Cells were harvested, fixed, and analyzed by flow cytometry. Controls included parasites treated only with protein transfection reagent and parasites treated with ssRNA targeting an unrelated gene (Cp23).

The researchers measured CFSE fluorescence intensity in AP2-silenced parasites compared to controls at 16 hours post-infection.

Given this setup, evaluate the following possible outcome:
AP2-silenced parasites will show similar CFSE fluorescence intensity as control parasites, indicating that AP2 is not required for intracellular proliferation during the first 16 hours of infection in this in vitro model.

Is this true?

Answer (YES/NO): NO